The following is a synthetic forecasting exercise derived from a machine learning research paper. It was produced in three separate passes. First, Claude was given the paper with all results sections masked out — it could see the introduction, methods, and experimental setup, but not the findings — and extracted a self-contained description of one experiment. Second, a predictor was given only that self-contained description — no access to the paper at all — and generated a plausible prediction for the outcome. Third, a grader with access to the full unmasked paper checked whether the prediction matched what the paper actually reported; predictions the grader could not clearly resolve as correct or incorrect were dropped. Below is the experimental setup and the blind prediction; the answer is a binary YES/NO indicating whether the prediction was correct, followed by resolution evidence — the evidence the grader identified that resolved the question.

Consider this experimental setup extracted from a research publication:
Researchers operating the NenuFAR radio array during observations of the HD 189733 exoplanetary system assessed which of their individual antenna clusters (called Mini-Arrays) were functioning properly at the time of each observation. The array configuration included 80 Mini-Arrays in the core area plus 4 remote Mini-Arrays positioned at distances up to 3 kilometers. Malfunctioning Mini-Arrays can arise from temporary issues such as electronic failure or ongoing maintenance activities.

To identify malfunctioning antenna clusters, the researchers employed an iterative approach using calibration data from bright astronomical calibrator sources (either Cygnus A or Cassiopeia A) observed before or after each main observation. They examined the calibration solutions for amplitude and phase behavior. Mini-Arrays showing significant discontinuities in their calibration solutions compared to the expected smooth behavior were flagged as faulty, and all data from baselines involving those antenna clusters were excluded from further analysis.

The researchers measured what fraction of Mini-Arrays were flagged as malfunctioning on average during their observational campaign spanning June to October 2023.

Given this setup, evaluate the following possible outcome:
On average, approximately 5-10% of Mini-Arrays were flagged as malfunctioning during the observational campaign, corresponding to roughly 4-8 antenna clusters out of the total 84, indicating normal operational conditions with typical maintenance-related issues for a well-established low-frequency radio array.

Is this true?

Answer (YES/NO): YES